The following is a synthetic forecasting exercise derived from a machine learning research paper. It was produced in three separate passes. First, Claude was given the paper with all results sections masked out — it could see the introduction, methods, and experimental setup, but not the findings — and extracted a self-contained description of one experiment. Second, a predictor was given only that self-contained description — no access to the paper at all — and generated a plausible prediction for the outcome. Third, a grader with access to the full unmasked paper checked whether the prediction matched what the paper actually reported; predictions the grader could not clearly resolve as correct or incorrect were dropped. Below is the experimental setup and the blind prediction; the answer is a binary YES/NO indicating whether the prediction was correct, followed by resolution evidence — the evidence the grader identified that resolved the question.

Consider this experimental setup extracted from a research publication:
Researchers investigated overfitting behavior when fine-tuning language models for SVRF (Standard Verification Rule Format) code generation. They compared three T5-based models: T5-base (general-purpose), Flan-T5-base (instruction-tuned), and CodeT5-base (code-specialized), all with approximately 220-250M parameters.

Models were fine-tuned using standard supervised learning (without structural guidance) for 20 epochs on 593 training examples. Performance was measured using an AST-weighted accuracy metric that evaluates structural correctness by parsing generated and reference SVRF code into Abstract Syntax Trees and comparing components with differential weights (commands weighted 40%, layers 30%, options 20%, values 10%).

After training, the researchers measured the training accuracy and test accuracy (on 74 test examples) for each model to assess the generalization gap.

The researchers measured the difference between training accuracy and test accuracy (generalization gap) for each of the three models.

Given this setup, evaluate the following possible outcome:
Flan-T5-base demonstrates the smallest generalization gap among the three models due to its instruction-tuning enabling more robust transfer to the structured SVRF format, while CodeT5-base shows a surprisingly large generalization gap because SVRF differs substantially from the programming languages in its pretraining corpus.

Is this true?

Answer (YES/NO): NO